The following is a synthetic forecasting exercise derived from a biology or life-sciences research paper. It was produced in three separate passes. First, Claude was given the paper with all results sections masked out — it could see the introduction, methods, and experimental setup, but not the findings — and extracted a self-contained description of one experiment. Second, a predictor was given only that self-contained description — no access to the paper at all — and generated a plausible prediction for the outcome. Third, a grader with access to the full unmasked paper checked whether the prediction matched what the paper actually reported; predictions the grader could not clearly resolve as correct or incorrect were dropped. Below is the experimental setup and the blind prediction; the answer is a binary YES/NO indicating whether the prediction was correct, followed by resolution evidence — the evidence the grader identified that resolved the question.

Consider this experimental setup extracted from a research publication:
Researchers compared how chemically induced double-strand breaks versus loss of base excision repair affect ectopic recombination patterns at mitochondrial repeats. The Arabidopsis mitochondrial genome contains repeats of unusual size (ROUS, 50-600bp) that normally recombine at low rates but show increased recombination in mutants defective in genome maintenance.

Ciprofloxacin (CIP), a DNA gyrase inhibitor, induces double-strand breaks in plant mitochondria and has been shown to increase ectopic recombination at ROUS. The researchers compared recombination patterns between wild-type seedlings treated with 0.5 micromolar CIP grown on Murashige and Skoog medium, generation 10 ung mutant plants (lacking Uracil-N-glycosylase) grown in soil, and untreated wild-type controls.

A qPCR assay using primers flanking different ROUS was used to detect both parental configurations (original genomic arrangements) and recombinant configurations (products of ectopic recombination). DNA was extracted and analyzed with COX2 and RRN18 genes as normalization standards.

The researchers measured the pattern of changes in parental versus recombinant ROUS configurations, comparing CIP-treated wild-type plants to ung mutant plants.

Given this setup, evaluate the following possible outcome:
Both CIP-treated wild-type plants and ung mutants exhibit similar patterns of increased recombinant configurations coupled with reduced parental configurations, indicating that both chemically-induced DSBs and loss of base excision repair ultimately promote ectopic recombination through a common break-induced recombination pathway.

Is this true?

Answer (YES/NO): NO